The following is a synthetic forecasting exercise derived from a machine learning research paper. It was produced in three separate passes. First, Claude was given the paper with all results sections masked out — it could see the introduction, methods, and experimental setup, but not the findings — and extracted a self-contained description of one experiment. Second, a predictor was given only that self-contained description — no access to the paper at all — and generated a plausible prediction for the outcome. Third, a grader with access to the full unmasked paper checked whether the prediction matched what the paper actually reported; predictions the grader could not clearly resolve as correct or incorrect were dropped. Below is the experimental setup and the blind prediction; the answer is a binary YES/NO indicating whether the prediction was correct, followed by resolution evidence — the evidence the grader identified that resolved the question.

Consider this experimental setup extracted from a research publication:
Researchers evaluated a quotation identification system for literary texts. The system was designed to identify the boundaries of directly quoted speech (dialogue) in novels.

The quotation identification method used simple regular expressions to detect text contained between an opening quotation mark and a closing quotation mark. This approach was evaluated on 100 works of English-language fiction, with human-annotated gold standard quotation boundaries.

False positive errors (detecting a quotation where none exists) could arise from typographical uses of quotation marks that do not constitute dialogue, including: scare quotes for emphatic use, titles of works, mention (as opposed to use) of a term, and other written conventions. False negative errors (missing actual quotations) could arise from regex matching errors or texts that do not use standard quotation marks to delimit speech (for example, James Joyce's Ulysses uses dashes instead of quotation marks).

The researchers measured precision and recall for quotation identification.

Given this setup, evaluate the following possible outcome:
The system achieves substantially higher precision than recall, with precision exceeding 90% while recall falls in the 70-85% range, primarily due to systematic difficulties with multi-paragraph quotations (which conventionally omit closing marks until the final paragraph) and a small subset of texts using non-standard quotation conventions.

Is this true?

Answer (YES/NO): NO